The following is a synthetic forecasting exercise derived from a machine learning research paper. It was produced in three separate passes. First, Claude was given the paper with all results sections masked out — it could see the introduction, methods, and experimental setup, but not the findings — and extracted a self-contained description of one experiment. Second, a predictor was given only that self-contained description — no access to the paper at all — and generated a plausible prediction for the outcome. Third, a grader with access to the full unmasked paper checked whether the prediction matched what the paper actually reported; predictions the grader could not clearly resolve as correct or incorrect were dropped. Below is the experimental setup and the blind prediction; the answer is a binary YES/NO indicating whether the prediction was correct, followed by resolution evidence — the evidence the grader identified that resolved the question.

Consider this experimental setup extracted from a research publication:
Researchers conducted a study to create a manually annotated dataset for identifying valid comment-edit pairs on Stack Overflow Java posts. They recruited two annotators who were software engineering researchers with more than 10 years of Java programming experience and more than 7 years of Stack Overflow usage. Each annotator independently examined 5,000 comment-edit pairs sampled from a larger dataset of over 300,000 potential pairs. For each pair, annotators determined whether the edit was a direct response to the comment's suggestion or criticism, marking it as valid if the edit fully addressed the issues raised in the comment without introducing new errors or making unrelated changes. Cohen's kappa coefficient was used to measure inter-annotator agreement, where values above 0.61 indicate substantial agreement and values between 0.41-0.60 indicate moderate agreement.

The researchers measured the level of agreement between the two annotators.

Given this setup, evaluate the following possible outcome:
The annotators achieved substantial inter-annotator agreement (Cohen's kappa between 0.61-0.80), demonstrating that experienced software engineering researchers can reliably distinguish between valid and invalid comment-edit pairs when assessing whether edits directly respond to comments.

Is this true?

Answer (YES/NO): YES